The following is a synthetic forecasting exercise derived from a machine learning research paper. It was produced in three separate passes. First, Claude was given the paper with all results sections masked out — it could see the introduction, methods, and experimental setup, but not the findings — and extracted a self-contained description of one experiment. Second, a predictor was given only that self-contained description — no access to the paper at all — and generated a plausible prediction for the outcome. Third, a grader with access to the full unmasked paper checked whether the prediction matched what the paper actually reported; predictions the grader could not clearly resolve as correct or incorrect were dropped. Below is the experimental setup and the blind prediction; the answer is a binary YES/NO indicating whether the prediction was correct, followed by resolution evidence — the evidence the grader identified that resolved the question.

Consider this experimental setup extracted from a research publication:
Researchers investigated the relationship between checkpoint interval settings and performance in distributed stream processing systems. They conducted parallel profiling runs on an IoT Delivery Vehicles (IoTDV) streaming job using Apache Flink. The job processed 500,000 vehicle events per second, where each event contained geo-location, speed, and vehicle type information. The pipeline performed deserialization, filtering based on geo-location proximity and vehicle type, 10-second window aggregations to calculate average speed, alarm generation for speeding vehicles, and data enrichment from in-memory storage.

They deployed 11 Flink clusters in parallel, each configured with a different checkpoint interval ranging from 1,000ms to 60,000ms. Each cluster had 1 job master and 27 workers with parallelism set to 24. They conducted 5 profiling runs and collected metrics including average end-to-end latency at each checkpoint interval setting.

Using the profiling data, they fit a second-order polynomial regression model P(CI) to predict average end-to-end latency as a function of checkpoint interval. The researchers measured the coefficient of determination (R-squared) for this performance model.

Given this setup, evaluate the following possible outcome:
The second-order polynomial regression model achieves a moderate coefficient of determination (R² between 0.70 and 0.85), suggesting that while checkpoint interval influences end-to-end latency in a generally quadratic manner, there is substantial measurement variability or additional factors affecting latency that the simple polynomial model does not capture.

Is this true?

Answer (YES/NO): NO